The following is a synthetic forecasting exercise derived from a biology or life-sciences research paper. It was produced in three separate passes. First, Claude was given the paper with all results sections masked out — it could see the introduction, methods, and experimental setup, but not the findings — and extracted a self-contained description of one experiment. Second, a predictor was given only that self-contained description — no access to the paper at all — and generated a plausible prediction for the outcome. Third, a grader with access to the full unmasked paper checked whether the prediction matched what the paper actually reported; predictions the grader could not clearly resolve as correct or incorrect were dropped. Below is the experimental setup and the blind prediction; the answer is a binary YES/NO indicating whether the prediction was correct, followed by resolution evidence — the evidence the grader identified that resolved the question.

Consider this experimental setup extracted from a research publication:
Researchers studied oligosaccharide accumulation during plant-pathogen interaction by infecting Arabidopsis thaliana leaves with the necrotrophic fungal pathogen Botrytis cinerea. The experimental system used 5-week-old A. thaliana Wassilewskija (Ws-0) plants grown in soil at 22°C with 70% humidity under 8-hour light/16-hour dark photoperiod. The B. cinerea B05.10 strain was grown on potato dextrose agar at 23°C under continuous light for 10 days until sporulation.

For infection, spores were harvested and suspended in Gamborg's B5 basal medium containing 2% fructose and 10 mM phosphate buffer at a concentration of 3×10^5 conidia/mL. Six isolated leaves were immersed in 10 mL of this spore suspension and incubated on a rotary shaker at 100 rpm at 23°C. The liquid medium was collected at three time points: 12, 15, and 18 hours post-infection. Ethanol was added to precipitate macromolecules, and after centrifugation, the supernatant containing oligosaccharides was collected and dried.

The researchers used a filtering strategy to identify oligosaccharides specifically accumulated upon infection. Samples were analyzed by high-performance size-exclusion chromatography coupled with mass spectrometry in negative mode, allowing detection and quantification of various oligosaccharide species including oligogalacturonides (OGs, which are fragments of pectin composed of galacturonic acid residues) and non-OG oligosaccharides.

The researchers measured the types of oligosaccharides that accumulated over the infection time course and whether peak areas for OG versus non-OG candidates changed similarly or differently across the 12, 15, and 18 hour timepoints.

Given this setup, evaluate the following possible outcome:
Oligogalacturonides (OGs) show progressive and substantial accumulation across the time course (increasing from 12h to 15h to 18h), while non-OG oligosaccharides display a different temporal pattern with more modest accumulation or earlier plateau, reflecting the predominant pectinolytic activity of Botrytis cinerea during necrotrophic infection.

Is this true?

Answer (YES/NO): NO